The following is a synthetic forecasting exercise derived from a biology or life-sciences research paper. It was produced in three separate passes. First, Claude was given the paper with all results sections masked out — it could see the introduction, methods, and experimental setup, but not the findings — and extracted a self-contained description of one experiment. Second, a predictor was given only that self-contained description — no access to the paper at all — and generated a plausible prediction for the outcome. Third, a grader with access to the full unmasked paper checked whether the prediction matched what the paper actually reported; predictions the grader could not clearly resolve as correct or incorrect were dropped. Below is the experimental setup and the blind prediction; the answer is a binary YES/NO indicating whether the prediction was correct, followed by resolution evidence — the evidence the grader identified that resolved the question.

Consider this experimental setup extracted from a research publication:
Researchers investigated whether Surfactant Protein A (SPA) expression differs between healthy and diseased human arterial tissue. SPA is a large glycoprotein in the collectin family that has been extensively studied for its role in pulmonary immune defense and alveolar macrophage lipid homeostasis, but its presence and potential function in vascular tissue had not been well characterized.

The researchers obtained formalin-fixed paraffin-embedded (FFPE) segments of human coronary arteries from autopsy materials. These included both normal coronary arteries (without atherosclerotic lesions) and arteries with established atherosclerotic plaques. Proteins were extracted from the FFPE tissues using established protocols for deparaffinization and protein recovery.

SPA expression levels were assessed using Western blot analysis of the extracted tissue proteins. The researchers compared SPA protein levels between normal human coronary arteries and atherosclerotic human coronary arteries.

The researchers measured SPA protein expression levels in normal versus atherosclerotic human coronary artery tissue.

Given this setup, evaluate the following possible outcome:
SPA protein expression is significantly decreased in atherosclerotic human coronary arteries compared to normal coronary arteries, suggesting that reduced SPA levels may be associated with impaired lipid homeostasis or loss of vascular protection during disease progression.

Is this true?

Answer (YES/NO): NO